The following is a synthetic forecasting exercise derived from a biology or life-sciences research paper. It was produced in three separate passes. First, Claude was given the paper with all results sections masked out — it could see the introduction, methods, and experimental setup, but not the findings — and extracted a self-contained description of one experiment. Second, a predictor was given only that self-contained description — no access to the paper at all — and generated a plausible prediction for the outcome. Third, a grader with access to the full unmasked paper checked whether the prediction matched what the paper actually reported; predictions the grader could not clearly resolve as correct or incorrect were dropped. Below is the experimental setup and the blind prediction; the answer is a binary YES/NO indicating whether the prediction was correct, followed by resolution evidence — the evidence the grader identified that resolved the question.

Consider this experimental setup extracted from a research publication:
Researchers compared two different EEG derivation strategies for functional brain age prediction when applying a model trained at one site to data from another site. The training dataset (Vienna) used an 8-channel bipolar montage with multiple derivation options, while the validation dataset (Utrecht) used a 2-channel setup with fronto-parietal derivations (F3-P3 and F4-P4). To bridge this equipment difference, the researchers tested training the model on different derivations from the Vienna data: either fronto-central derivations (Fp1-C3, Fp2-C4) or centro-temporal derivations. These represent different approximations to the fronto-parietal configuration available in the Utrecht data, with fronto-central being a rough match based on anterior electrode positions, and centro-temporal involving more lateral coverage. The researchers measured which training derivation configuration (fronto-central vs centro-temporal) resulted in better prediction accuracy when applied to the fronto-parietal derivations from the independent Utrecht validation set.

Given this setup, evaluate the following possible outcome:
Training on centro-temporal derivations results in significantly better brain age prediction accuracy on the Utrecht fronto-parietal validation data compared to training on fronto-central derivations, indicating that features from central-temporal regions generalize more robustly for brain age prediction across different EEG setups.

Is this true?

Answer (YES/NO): NO